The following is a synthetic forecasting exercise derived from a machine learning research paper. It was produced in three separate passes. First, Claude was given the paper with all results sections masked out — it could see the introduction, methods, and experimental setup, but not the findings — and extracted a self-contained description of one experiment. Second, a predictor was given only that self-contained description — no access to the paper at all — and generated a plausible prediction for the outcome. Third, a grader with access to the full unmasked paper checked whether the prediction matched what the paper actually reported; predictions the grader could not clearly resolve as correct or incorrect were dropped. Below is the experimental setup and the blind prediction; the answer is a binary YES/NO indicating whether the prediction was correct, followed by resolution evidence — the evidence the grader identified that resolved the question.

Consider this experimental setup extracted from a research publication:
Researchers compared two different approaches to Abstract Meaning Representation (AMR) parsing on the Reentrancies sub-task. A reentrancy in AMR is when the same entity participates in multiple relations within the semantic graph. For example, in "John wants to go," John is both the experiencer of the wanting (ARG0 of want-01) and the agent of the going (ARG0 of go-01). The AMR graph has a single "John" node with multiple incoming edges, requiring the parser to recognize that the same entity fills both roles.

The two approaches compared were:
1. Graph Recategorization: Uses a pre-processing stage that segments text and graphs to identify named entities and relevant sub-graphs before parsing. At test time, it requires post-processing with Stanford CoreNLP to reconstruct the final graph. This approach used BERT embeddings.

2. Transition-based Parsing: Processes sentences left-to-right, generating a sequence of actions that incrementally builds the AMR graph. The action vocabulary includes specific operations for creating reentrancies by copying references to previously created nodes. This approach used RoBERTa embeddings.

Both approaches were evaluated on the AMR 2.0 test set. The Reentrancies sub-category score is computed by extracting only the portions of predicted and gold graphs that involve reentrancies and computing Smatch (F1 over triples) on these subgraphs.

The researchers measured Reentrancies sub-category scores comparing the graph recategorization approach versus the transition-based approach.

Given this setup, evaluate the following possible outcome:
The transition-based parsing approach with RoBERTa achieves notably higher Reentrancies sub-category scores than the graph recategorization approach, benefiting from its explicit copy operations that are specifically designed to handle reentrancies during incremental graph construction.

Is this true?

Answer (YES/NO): YES